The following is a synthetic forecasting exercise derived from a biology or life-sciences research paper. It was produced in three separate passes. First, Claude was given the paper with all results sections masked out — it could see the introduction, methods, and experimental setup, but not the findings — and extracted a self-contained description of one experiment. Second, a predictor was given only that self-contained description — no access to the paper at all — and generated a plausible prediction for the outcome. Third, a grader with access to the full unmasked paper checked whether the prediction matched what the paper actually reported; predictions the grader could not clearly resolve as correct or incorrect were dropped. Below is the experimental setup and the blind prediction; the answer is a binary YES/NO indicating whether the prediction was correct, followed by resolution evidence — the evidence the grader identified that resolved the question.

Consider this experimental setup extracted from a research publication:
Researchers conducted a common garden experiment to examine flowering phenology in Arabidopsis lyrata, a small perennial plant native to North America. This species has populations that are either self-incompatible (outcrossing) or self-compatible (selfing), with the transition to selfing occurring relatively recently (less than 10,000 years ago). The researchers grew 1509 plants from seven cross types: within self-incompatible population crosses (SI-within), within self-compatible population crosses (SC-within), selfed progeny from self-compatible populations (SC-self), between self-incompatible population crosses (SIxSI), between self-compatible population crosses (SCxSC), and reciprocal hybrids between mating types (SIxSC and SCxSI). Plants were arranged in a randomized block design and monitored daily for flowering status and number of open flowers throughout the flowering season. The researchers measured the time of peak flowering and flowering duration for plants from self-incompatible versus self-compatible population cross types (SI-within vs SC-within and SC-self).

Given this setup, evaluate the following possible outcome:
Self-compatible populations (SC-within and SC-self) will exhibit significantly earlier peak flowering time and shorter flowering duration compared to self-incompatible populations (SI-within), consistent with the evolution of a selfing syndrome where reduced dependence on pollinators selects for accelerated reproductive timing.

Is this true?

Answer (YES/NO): NO